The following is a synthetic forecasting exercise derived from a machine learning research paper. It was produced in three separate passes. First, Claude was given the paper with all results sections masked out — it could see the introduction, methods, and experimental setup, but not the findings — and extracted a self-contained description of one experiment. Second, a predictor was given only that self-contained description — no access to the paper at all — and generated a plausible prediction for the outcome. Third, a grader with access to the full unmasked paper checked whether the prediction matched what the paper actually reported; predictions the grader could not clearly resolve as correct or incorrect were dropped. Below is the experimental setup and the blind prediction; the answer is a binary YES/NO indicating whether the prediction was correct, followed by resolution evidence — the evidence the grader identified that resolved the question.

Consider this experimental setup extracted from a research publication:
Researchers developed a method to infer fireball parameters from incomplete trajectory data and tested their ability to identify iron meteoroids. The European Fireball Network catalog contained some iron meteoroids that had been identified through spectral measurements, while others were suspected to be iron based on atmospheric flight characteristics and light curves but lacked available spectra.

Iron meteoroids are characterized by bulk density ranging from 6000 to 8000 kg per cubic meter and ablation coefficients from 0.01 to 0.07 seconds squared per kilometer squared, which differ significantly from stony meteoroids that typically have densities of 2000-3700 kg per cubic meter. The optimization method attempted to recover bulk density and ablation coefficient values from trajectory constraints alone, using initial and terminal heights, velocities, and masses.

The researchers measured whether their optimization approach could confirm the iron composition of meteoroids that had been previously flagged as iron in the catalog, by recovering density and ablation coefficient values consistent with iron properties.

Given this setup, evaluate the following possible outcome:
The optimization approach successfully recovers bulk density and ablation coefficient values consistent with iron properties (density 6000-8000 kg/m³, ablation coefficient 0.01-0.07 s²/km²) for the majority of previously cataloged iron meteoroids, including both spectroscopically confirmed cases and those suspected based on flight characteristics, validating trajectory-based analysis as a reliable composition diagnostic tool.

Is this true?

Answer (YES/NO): NO